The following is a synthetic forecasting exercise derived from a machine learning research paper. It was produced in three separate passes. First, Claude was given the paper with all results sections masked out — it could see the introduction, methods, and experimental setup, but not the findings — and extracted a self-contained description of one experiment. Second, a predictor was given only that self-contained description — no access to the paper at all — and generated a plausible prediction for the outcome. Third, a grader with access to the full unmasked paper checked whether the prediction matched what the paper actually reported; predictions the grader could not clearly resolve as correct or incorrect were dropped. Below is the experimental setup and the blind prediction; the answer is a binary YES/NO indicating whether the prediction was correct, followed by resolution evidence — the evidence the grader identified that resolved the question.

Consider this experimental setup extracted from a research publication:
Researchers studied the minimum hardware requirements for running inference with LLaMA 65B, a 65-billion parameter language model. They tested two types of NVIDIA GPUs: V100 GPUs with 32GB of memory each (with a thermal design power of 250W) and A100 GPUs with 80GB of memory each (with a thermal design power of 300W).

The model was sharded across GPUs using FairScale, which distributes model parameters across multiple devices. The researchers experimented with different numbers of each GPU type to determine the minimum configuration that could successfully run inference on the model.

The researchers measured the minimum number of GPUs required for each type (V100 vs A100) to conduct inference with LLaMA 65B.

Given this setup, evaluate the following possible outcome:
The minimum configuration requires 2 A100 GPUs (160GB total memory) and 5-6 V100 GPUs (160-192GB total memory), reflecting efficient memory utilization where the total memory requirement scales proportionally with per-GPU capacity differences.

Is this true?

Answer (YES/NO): NO